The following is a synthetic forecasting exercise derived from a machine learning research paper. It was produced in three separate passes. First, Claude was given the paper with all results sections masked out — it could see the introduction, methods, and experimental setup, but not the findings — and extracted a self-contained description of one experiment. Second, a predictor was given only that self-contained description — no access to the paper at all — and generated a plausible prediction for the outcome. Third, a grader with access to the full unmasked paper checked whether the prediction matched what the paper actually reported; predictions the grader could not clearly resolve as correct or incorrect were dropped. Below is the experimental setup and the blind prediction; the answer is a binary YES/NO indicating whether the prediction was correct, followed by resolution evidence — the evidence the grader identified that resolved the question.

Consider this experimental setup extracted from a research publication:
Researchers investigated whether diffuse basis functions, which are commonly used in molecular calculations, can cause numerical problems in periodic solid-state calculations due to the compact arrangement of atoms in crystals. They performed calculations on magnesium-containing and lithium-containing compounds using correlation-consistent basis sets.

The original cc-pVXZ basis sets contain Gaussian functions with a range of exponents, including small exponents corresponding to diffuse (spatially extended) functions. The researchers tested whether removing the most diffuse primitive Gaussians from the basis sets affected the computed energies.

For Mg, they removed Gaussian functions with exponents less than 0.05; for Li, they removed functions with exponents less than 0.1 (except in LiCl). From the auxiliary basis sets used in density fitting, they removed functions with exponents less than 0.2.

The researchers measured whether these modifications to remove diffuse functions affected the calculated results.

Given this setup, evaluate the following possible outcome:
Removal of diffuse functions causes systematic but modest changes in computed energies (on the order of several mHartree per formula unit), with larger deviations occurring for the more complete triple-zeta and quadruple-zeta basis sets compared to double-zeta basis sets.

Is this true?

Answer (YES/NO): NO